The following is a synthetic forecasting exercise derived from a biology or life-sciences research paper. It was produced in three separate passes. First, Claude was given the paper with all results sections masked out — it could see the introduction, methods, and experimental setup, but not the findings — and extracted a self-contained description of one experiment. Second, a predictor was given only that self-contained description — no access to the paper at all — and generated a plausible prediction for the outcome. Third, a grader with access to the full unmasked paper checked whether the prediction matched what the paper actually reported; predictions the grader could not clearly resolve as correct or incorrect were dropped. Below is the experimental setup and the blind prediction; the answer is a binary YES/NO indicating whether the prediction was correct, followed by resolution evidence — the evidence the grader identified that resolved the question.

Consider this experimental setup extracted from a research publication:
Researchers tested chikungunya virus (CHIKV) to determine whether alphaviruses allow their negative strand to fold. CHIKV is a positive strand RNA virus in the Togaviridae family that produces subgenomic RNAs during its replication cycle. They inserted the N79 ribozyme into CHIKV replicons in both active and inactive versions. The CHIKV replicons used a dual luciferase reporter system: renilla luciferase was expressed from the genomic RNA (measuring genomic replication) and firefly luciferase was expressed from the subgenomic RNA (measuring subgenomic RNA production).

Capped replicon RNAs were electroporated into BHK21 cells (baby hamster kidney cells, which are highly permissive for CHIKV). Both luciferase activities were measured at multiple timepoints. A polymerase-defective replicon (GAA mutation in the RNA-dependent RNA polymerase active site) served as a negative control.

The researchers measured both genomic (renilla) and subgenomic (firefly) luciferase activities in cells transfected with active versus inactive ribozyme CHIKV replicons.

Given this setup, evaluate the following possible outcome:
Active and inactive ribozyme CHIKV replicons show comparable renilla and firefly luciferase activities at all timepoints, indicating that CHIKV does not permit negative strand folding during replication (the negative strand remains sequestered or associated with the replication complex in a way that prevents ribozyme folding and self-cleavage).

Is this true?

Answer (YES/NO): YES